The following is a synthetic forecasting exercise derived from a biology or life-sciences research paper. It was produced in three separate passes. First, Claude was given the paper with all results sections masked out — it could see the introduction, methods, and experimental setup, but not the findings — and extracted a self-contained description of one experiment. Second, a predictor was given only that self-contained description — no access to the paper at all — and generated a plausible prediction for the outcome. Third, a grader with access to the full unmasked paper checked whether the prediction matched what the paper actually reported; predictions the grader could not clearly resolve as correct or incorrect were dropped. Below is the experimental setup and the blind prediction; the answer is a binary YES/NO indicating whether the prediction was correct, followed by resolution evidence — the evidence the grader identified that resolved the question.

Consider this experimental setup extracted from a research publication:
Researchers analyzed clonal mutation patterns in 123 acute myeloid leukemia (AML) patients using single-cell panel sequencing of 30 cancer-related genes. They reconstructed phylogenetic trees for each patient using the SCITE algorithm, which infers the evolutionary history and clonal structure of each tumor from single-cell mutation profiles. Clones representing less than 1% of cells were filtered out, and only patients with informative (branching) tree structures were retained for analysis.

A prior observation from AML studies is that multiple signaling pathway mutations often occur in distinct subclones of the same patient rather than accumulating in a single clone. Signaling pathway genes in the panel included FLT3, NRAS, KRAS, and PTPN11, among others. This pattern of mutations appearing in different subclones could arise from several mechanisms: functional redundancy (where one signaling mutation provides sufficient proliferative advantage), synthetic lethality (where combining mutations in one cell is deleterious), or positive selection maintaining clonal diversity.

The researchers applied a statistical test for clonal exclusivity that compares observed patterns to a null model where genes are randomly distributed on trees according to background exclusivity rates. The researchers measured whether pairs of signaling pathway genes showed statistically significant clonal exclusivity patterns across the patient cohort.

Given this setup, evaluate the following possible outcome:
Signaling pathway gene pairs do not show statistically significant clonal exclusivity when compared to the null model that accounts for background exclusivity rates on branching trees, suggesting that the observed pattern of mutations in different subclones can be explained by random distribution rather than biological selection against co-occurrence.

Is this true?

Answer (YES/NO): NO